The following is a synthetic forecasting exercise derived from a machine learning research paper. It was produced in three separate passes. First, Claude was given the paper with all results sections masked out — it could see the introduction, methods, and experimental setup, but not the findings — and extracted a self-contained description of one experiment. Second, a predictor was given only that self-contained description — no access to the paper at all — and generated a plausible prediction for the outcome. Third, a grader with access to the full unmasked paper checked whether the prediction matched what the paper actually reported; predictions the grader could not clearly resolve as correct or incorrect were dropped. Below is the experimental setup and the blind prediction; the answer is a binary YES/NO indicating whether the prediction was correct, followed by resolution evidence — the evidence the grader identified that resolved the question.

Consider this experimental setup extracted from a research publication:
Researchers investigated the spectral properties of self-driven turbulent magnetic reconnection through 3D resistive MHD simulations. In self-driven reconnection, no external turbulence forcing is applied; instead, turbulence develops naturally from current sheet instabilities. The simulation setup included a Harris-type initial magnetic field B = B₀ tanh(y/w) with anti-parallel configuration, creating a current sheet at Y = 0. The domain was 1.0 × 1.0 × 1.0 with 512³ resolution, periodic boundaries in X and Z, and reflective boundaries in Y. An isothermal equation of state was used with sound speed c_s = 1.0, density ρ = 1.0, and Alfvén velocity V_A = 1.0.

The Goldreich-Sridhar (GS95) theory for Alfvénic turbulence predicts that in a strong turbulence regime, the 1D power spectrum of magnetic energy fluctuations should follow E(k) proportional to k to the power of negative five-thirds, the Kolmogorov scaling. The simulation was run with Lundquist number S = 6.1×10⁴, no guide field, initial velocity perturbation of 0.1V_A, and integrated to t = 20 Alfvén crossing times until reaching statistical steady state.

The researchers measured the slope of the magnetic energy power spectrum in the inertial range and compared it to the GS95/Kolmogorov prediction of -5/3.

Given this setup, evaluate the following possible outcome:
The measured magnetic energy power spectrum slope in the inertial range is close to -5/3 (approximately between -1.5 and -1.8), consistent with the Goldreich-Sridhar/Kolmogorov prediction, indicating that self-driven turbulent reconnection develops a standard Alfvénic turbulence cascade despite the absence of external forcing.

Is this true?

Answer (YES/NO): NO